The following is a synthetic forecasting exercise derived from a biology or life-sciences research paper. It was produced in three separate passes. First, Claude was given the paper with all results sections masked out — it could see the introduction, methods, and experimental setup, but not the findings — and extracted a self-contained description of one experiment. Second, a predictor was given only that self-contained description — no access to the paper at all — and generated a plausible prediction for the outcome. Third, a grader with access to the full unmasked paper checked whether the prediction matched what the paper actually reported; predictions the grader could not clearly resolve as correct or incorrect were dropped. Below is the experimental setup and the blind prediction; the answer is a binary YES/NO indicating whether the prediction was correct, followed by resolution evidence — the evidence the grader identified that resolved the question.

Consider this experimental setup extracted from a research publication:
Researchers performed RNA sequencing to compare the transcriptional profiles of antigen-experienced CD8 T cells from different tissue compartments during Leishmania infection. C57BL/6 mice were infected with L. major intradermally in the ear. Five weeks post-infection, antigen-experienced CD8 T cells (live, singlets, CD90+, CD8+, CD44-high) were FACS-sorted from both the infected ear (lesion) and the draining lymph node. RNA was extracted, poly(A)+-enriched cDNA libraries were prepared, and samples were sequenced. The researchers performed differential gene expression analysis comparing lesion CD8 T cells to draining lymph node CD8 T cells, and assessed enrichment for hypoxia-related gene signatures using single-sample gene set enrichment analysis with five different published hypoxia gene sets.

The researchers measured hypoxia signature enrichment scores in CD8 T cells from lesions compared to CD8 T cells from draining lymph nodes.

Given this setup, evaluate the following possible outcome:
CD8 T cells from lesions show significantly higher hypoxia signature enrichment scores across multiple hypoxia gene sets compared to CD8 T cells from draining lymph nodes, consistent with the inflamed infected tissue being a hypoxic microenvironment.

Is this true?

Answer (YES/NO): YES